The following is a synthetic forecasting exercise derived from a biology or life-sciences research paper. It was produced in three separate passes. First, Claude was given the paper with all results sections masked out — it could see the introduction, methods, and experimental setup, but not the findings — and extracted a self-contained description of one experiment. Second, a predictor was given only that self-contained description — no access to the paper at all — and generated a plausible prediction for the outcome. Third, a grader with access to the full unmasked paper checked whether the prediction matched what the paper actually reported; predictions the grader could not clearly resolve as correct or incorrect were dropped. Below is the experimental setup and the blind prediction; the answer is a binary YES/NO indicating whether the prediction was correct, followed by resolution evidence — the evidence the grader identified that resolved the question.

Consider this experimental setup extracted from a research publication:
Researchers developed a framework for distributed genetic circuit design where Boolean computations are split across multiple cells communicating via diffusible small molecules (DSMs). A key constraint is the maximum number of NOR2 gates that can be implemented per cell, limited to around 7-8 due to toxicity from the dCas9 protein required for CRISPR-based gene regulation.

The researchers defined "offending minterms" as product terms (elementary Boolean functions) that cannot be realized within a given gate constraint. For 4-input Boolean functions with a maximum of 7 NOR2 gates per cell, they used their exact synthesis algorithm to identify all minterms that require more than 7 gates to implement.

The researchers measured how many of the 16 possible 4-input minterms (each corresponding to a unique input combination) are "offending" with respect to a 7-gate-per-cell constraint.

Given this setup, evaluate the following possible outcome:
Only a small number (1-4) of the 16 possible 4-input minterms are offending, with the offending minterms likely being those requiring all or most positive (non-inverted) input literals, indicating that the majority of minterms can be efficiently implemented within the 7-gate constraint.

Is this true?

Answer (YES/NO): NO